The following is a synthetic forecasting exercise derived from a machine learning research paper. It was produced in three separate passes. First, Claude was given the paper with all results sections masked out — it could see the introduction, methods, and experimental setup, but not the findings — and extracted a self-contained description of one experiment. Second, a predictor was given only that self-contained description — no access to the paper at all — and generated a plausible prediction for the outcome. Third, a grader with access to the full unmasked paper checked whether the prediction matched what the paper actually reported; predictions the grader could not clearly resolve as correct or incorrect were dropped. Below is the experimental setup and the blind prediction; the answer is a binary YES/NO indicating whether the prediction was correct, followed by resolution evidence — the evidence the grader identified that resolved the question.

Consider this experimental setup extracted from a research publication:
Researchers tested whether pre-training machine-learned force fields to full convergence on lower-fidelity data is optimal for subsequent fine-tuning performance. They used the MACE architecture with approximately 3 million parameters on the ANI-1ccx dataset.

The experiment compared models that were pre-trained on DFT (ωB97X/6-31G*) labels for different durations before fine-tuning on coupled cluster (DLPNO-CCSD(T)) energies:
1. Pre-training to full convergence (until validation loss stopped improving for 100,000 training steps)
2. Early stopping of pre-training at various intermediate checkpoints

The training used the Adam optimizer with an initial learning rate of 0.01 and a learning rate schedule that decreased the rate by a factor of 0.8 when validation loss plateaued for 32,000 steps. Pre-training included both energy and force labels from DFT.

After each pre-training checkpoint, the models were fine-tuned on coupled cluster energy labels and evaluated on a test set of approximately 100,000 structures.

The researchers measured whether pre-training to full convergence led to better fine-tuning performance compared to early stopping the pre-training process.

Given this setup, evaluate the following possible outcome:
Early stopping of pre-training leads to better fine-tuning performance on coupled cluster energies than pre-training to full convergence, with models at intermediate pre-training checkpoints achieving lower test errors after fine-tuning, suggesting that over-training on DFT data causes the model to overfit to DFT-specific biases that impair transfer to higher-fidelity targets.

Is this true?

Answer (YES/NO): NO